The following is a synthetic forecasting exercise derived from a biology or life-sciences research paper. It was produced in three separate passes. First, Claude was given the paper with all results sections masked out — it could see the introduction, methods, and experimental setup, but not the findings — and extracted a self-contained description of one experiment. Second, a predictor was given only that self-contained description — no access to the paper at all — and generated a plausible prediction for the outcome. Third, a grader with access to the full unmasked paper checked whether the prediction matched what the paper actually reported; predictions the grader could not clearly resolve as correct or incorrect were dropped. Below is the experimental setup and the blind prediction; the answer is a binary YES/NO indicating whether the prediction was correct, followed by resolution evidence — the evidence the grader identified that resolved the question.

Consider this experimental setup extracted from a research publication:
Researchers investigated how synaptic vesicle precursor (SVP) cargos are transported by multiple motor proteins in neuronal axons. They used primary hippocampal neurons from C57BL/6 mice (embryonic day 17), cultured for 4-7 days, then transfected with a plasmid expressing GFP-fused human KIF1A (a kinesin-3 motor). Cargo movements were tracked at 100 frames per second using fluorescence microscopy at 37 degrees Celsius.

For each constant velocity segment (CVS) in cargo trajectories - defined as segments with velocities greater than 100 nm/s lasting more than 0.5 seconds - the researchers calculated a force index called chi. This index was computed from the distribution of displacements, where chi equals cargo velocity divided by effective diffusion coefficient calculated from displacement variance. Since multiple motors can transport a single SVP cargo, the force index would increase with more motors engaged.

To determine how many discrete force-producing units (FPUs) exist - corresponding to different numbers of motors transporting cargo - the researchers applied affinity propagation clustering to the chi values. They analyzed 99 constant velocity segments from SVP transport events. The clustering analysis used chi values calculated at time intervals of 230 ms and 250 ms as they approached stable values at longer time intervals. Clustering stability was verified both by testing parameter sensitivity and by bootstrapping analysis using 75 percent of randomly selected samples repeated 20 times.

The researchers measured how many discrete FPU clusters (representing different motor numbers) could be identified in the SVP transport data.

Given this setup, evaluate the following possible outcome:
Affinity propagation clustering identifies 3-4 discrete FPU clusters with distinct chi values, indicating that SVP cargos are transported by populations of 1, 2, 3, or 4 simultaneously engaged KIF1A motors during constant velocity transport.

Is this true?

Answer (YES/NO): NO